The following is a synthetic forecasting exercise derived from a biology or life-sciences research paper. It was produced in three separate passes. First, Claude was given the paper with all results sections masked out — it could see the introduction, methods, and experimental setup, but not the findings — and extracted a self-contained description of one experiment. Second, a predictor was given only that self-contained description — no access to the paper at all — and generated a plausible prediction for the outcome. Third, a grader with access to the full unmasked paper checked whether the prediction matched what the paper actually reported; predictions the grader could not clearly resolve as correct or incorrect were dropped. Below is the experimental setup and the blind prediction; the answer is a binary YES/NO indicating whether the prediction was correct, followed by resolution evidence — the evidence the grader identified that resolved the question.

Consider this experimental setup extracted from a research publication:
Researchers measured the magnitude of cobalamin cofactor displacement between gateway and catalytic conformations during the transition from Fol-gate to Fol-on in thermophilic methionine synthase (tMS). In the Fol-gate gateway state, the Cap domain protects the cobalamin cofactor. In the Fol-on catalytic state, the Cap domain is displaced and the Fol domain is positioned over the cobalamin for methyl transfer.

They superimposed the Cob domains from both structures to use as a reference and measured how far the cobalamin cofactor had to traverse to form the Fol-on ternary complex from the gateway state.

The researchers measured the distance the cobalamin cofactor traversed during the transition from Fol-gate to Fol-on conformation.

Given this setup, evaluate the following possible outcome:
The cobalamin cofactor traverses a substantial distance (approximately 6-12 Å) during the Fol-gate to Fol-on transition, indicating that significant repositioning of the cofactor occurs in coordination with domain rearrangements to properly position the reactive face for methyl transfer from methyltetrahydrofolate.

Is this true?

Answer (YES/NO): NO